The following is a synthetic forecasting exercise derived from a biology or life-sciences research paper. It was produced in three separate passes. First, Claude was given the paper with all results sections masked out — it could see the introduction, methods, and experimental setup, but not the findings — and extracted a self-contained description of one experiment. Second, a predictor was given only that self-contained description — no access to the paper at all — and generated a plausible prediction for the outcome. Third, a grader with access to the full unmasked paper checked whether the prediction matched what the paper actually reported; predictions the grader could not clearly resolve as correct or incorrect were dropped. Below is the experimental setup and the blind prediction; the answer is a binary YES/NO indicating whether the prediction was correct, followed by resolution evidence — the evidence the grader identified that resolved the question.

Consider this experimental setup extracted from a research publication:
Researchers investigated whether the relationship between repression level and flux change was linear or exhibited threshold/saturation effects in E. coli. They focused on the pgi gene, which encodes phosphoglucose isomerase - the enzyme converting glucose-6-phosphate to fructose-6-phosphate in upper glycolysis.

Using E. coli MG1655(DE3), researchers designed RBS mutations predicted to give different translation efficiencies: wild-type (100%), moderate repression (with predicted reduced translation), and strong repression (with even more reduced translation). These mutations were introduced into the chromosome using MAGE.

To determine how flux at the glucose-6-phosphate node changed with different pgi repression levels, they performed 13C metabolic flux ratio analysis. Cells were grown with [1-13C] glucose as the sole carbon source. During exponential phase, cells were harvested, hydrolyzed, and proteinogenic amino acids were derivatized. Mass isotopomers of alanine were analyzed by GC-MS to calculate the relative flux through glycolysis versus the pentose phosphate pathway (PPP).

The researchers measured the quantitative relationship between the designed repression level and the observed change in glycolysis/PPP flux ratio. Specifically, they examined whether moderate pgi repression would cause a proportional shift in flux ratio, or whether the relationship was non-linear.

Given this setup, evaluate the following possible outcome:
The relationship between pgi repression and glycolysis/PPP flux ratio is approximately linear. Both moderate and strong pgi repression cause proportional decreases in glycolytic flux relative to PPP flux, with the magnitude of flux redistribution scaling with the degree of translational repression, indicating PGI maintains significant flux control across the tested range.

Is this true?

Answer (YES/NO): NO